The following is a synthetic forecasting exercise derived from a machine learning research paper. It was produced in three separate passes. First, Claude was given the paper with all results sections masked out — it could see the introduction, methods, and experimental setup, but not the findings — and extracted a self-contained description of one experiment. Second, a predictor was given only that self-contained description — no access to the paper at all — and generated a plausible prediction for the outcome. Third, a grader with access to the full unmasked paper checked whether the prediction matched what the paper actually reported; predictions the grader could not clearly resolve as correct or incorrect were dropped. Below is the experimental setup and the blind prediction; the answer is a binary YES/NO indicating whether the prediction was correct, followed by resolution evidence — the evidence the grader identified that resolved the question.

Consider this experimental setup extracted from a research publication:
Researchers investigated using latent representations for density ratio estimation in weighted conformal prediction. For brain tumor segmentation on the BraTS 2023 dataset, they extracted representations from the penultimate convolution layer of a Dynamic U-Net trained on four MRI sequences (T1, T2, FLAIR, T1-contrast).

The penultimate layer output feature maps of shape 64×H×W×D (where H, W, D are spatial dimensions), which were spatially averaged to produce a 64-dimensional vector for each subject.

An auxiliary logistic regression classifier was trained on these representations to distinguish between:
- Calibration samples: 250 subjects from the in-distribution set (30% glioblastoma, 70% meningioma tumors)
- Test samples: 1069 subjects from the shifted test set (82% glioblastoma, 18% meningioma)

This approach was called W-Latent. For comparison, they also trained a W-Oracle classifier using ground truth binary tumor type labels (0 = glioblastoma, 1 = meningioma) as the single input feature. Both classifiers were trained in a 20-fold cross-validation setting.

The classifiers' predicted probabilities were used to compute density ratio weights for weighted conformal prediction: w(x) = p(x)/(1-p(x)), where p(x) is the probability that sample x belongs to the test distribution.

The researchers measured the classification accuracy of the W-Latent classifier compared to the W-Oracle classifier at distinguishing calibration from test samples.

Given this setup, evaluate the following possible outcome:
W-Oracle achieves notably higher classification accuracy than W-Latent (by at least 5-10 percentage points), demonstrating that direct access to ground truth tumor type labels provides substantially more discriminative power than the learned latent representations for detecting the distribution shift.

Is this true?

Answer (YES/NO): NO